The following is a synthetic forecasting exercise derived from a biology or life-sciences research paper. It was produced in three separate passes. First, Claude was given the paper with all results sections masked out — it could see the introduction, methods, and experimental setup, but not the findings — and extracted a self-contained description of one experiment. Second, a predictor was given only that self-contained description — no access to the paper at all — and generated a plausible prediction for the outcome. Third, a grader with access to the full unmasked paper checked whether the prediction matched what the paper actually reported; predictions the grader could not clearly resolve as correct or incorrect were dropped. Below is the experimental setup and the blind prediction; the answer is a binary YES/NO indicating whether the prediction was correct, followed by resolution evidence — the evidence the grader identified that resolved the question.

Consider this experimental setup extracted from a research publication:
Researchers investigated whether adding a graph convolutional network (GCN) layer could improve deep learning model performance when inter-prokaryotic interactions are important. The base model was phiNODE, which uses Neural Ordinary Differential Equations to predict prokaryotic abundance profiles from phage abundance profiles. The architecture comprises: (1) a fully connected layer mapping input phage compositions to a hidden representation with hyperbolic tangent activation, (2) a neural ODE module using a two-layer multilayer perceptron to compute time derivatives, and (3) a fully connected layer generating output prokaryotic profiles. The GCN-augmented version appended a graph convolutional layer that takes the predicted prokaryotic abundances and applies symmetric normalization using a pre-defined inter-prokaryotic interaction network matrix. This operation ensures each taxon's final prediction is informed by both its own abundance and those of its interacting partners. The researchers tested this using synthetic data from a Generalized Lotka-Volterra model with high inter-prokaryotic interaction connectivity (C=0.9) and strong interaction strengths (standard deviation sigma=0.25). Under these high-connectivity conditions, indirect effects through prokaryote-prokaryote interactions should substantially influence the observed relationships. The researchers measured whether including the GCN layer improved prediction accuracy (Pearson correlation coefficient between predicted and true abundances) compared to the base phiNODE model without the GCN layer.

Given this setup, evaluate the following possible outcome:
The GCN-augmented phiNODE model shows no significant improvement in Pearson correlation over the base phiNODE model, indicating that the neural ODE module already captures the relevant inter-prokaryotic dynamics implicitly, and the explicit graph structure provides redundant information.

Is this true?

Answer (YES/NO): NO